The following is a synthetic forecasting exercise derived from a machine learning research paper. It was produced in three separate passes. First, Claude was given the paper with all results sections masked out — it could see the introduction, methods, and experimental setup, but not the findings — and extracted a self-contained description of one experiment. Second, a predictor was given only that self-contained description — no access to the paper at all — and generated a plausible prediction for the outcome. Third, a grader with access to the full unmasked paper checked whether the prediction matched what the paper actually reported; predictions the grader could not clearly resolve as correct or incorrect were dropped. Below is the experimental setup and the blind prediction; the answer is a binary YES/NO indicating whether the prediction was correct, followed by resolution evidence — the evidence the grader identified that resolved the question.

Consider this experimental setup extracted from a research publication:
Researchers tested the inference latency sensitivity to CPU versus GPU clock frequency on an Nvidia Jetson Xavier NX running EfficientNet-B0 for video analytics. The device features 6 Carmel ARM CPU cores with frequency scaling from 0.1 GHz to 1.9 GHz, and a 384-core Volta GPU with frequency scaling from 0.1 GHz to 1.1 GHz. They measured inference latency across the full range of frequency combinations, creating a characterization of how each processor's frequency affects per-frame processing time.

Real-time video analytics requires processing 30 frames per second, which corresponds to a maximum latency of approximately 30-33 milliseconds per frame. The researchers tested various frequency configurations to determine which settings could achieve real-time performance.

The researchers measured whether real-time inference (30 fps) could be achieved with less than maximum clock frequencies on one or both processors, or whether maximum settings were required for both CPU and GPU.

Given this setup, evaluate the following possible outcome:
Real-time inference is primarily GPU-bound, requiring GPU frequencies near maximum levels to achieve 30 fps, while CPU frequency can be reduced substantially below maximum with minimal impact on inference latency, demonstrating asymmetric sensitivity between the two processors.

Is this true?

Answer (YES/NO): NO